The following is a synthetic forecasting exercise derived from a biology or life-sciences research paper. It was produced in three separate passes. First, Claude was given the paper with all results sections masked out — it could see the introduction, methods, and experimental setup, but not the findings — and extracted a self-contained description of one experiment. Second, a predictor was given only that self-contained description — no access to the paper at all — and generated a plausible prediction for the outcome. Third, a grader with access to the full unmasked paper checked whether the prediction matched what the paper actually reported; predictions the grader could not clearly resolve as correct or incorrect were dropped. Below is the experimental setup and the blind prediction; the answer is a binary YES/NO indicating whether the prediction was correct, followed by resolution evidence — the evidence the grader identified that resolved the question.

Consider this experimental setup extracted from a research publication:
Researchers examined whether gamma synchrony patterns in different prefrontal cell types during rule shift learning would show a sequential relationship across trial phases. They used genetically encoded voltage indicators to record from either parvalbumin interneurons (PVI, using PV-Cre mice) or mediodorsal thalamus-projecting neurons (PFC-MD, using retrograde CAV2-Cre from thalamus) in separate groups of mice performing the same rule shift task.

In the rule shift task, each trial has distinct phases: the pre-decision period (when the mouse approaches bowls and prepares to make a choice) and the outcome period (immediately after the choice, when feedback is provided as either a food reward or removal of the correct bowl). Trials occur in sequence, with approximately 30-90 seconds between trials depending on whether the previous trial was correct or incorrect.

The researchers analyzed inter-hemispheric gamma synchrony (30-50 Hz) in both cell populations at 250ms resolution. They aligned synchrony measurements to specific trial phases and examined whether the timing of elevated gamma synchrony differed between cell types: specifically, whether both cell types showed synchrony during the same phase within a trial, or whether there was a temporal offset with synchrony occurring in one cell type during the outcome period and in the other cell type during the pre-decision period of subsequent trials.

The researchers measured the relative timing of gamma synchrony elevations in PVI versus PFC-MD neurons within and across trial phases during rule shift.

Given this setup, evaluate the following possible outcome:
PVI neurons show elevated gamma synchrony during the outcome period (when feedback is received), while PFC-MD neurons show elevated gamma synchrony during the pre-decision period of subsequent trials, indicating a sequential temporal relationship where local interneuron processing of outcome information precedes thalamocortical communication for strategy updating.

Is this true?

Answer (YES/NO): YES